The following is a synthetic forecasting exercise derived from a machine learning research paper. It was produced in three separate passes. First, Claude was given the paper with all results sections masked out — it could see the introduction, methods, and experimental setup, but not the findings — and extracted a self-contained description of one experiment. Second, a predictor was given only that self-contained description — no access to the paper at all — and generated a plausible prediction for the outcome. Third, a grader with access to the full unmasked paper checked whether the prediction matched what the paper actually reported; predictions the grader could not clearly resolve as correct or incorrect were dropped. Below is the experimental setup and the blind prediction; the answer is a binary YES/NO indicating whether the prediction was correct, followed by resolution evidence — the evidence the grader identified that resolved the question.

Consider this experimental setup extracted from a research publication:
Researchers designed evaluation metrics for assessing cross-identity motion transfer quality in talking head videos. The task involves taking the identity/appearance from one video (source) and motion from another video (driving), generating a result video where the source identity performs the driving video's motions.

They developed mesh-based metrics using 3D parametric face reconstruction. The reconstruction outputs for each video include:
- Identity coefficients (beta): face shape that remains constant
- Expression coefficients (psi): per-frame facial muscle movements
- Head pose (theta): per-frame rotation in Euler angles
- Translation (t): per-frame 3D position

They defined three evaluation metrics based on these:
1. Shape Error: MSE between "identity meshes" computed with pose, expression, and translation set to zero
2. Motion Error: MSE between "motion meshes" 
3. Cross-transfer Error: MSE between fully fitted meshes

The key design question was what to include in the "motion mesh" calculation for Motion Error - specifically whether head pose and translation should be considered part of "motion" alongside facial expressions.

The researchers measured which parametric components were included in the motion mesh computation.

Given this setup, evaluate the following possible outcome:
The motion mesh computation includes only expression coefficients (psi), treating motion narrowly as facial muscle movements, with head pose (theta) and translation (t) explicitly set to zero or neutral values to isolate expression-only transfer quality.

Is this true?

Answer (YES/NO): NO